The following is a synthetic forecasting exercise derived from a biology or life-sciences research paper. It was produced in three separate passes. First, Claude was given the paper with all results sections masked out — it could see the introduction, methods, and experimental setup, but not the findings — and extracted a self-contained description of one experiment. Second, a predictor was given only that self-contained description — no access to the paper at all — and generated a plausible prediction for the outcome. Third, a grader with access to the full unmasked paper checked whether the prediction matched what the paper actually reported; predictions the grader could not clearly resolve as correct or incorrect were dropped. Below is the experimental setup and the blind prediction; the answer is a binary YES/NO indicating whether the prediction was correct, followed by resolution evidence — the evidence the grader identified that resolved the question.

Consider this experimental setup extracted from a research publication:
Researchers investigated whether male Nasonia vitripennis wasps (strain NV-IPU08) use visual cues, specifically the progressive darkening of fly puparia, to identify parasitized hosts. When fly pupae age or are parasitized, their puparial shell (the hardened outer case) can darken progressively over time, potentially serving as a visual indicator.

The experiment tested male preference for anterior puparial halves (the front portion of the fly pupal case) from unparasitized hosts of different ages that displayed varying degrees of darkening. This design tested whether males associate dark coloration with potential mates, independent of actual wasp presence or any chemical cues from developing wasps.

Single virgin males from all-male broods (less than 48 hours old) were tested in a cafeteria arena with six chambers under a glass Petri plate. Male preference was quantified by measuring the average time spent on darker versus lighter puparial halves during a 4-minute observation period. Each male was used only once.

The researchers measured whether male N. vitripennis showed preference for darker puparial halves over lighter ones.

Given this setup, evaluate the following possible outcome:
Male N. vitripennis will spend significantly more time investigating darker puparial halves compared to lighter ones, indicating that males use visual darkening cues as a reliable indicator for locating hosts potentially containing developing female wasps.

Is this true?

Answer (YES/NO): NO